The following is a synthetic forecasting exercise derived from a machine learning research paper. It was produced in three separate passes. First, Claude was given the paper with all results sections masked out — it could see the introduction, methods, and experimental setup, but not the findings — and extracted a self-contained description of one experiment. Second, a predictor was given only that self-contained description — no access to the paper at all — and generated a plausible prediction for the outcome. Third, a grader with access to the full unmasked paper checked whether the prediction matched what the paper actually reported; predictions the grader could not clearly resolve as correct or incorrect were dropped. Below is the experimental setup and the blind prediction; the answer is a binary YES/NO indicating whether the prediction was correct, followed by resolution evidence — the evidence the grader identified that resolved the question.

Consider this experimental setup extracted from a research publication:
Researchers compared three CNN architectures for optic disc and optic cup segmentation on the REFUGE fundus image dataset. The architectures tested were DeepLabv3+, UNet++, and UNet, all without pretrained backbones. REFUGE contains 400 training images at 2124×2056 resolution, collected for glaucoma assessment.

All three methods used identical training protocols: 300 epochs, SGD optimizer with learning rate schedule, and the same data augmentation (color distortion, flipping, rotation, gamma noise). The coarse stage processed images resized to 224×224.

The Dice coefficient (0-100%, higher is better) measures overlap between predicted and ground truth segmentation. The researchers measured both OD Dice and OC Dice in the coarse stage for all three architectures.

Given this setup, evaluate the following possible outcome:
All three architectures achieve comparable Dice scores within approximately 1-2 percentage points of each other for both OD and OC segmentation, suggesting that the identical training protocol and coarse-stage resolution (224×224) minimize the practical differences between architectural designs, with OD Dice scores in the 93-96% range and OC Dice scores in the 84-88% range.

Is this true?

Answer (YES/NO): NO